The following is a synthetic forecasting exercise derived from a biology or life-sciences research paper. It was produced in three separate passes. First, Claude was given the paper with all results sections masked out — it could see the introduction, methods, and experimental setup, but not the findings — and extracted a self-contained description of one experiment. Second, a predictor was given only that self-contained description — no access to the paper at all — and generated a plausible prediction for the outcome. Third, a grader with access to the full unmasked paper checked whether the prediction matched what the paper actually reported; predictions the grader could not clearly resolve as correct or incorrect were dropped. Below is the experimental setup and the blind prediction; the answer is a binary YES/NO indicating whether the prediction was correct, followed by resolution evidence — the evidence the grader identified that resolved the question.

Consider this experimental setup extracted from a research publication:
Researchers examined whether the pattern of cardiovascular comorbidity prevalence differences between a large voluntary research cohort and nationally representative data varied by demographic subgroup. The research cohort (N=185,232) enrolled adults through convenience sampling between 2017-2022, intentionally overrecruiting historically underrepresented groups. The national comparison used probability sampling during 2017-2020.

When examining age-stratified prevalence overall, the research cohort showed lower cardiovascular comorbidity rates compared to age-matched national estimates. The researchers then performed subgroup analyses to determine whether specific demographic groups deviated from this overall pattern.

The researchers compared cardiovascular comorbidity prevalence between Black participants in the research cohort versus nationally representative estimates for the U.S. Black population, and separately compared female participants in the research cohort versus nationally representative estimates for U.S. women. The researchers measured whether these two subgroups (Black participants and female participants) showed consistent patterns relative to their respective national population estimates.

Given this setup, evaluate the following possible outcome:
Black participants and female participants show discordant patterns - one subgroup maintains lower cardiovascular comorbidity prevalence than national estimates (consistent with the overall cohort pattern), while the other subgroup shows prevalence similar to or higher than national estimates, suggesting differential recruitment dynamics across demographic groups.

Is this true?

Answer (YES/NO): YES